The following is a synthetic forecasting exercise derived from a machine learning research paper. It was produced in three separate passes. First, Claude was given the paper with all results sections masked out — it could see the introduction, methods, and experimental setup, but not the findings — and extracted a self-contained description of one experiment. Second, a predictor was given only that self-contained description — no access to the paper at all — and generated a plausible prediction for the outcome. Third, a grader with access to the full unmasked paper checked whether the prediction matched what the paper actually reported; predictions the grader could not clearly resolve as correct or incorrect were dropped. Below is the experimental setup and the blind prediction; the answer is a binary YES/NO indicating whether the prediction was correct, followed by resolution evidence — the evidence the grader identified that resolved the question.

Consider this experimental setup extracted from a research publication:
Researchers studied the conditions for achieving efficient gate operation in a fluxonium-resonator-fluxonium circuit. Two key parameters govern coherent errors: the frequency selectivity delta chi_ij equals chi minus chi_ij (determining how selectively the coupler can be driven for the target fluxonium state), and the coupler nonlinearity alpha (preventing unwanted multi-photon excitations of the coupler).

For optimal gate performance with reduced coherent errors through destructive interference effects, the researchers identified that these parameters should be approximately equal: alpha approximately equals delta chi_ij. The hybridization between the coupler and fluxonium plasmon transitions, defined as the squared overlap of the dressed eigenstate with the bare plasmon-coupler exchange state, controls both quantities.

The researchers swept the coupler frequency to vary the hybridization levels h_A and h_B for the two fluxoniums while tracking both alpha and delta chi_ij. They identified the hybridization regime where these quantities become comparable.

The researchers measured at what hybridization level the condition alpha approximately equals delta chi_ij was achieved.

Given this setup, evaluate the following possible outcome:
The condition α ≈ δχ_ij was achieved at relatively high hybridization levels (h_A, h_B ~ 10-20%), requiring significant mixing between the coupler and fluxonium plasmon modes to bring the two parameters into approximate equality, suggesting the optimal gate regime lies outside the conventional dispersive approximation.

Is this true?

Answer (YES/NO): YES